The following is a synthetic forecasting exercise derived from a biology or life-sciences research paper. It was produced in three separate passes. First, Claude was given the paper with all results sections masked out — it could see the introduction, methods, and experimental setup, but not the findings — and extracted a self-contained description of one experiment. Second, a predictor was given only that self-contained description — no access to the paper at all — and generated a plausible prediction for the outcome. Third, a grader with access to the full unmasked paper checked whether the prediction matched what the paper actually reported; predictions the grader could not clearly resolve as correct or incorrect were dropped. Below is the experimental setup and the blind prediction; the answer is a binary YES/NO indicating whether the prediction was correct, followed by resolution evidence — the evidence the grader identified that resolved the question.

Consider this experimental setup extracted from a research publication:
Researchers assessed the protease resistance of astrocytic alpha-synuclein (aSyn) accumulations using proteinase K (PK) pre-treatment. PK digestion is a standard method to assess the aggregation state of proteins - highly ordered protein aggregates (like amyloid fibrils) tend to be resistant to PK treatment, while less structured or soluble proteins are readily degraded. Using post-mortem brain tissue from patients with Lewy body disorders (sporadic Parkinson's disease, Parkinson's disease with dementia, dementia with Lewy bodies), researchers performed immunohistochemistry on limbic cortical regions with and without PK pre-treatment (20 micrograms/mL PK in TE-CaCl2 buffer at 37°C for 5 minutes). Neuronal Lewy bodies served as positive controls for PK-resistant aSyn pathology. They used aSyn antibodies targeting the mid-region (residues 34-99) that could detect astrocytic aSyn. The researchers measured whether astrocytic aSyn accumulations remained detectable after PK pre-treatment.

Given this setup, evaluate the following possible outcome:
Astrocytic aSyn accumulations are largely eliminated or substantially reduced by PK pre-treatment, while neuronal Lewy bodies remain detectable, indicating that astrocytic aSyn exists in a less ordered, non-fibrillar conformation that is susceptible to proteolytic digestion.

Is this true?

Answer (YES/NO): YES